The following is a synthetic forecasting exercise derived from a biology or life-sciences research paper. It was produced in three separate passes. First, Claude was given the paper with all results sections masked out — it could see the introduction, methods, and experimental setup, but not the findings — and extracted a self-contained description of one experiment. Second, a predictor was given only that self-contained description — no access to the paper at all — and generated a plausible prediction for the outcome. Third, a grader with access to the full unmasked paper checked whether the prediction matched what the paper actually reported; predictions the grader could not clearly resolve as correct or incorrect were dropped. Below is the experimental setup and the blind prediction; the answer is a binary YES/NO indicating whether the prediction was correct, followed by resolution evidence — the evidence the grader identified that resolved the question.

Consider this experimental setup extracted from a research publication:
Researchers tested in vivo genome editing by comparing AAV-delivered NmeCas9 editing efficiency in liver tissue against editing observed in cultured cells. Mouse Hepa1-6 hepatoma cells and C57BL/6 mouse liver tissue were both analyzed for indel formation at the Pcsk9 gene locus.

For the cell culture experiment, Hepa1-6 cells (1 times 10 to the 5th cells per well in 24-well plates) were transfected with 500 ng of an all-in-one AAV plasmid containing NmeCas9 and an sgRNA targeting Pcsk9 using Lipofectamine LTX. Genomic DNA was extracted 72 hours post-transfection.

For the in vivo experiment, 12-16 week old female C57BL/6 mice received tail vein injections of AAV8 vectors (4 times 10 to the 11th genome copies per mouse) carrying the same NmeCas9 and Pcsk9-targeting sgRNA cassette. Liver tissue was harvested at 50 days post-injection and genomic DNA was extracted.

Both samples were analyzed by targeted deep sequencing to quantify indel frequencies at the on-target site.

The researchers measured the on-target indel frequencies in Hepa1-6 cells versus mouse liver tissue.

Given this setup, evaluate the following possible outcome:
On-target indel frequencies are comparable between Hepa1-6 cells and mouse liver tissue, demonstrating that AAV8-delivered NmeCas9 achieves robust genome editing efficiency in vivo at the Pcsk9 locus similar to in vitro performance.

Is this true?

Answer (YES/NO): YES